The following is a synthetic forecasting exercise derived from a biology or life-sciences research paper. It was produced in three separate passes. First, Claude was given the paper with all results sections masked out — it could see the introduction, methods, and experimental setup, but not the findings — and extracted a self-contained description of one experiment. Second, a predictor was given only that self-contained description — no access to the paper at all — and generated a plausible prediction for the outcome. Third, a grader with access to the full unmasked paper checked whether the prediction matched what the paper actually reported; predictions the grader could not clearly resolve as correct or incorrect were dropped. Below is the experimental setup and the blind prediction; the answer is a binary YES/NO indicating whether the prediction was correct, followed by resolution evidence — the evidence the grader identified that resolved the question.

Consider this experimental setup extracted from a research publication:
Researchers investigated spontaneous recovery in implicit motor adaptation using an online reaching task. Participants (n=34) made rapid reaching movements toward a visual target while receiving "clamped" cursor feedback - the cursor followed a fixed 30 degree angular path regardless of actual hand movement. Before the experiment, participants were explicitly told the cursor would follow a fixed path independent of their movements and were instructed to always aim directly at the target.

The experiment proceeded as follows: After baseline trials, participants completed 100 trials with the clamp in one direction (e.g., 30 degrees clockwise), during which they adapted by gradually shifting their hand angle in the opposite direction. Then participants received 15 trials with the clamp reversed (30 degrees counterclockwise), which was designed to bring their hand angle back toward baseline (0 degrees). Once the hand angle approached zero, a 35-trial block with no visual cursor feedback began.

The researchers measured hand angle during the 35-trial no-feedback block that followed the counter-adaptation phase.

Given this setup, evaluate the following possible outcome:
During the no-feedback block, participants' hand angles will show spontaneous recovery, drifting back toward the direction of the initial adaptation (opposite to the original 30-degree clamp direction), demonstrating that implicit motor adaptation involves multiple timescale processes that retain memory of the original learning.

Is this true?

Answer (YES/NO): NO